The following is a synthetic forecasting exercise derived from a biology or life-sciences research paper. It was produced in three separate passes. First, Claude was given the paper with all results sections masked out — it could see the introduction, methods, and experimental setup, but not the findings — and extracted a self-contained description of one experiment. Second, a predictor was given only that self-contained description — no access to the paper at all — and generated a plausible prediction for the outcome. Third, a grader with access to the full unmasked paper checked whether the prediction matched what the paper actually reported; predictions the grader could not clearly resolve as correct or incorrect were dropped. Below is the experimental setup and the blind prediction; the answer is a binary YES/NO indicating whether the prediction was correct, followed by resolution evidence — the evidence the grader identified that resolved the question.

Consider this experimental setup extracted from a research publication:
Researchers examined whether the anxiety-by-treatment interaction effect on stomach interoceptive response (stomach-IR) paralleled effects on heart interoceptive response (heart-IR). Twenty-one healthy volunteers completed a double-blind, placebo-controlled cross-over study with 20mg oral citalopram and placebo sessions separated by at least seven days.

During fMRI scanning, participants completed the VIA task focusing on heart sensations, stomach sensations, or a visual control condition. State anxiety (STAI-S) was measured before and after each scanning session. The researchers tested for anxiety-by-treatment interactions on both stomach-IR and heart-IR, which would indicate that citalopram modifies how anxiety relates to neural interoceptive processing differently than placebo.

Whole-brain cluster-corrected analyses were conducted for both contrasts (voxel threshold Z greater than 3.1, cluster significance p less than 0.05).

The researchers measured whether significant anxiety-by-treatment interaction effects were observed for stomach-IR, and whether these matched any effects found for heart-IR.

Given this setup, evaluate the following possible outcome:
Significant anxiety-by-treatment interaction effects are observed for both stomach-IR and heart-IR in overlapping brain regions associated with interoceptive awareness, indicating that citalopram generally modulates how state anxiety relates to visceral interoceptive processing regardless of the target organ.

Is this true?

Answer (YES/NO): NO